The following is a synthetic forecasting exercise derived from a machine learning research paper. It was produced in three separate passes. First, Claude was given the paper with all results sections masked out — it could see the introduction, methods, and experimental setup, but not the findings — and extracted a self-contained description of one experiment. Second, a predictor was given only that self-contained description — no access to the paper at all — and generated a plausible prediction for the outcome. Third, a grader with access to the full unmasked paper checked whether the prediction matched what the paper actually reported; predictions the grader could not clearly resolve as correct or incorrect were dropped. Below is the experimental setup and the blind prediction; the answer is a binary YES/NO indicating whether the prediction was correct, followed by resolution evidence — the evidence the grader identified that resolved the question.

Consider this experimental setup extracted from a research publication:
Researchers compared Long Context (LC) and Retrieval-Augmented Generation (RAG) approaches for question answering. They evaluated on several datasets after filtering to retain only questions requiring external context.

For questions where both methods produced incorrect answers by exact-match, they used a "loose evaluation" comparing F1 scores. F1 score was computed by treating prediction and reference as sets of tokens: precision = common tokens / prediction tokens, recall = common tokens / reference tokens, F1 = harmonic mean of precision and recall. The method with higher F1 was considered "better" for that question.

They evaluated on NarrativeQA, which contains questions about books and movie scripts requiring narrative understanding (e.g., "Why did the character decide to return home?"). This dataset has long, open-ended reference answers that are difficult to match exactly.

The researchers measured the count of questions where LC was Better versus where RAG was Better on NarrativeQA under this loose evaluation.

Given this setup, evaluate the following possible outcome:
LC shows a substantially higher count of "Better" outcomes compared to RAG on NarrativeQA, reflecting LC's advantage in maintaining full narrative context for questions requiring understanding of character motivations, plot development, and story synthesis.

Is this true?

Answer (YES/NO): YES